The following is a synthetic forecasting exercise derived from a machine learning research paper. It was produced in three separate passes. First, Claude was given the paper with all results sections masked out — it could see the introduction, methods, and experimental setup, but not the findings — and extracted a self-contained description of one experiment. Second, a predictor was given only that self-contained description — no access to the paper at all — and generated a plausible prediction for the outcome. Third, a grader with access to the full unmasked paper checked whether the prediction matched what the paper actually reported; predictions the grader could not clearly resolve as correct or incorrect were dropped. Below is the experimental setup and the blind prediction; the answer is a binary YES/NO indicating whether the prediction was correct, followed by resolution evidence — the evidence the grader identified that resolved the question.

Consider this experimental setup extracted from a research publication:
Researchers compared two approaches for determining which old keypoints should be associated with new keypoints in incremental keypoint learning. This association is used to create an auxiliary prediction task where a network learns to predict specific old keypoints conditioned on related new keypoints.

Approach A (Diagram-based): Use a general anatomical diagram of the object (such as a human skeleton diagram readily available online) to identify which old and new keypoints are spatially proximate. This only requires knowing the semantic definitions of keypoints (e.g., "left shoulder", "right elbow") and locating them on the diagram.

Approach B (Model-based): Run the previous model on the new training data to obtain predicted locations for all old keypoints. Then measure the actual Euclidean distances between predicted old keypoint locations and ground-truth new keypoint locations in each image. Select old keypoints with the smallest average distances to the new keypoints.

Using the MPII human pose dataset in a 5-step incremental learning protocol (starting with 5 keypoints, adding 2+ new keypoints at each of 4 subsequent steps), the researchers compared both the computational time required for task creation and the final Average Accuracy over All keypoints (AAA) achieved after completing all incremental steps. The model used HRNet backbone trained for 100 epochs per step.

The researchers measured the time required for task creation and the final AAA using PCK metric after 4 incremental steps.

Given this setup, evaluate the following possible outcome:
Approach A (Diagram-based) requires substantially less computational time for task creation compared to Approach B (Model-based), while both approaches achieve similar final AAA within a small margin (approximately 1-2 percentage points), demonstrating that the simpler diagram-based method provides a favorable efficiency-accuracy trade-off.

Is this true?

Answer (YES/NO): NO